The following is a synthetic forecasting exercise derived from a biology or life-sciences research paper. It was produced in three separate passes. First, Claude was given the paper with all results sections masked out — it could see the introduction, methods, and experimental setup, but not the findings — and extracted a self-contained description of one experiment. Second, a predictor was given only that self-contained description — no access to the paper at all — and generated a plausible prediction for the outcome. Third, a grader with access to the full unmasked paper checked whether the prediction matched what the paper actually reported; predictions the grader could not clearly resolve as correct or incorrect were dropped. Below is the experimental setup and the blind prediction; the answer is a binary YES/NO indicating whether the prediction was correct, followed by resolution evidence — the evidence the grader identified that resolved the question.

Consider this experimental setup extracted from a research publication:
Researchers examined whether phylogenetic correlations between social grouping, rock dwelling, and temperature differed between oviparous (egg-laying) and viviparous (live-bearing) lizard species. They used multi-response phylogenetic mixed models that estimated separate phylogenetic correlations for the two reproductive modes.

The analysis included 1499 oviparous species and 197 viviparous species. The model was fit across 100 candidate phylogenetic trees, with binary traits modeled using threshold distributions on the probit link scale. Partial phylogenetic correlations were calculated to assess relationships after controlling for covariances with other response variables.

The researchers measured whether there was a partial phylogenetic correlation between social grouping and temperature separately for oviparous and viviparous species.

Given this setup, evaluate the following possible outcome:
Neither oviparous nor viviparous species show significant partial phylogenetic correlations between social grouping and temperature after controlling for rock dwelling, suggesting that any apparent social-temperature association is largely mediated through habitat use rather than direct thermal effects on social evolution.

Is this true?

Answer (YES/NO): NO